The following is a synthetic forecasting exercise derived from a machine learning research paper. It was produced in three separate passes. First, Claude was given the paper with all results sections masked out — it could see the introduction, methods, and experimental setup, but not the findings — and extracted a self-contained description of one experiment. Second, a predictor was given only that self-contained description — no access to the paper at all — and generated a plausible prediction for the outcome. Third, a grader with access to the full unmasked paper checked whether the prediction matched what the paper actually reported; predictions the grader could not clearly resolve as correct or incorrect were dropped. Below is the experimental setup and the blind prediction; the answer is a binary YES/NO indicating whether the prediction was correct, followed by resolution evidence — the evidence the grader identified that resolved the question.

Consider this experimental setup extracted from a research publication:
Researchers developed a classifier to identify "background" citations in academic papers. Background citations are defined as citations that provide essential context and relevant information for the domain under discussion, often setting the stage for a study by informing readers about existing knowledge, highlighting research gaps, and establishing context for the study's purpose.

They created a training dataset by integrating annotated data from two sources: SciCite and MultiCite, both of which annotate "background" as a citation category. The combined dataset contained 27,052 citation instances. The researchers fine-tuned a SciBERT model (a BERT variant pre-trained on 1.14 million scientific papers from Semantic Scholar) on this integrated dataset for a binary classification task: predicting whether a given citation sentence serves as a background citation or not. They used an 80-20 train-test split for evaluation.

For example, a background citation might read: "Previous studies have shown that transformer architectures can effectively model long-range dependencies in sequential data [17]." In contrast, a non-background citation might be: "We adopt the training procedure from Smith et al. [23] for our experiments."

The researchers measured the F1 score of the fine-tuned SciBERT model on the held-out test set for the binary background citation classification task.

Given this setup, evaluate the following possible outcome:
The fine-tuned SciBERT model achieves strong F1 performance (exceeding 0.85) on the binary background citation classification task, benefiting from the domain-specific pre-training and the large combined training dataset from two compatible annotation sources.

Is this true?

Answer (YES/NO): NO